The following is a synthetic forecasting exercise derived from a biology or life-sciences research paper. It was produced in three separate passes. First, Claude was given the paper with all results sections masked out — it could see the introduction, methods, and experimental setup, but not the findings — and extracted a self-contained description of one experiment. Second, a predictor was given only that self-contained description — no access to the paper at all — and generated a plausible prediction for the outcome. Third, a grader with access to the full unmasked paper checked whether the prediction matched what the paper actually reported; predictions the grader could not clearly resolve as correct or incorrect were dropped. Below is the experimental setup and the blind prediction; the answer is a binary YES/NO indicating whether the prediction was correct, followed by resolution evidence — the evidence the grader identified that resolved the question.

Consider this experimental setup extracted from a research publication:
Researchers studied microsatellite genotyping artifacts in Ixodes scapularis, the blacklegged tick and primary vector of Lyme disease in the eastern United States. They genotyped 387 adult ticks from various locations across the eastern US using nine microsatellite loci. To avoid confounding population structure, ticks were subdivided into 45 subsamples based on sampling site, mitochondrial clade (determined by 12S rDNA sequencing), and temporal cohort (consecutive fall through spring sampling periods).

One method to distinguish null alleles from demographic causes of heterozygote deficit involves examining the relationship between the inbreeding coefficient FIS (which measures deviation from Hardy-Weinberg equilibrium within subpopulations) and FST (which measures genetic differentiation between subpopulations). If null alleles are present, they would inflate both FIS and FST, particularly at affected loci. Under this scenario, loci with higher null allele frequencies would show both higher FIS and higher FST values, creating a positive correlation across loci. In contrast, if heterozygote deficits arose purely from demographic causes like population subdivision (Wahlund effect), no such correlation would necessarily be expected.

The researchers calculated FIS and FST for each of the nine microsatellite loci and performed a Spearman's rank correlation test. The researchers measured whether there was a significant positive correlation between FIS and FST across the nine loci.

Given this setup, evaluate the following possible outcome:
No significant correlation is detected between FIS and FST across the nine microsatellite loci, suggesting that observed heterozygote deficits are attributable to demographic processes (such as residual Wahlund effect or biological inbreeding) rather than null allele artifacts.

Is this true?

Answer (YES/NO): NO